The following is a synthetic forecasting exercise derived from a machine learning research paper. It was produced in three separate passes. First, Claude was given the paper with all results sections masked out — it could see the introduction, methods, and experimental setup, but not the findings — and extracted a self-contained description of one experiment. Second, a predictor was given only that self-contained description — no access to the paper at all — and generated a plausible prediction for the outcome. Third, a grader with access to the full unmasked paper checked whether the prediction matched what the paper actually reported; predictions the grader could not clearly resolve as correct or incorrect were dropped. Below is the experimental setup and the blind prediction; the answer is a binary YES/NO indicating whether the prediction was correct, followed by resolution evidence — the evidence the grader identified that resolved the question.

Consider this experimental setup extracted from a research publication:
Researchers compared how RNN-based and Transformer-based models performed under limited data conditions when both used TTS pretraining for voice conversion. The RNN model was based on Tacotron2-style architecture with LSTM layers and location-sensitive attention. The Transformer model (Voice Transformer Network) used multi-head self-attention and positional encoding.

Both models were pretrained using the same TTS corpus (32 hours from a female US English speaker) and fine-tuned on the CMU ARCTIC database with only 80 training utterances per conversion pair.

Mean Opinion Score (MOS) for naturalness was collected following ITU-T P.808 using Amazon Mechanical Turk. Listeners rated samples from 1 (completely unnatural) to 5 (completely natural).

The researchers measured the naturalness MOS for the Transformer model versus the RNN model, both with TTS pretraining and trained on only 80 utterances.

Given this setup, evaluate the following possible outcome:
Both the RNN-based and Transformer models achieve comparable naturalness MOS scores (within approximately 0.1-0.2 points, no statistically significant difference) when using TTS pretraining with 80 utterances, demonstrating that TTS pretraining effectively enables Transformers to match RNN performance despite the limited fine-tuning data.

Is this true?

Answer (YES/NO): NO